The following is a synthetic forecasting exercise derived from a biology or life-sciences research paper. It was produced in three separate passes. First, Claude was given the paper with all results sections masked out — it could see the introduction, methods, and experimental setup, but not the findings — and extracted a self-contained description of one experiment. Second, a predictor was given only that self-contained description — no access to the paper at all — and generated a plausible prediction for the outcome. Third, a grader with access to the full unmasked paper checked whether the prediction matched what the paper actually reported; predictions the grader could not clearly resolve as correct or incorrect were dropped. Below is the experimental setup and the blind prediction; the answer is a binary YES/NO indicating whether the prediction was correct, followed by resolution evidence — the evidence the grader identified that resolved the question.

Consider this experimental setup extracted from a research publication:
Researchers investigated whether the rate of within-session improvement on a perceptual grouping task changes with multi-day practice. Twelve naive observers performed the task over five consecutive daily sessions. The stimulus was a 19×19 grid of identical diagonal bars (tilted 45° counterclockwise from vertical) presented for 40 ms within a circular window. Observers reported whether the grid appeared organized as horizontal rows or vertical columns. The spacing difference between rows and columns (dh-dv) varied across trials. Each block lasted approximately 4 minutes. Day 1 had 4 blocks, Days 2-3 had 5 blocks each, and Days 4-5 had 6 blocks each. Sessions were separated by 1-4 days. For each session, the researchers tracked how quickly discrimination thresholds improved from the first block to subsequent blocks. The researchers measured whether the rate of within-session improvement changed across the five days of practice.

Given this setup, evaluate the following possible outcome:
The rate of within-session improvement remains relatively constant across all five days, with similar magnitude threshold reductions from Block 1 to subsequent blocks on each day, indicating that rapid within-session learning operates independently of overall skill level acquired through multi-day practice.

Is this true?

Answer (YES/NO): NO